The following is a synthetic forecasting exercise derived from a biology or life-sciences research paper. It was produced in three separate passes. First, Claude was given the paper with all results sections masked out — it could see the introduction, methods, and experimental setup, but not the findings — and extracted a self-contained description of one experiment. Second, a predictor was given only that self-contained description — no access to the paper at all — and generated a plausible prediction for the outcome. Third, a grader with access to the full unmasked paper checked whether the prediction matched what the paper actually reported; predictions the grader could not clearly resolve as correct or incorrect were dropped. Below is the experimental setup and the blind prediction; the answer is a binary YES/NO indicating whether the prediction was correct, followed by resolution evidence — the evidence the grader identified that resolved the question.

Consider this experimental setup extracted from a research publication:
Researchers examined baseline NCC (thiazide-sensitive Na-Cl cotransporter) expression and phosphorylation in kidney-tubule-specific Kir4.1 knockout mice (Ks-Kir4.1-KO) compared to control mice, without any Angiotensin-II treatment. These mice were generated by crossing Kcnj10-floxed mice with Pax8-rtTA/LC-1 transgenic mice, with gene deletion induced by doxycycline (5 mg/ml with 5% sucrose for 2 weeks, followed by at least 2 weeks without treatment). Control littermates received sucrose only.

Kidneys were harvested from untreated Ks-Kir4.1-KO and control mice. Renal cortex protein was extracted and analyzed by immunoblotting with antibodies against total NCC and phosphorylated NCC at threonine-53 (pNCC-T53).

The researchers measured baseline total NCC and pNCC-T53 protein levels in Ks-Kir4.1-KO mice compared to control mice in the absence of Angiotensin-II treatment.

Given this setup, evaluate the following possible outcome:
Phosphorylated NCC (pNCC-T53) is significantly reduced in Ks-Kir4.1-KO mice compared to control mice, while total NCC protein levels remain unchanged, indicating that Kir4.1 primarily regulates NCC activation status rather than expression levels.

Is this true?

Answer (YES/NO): NO